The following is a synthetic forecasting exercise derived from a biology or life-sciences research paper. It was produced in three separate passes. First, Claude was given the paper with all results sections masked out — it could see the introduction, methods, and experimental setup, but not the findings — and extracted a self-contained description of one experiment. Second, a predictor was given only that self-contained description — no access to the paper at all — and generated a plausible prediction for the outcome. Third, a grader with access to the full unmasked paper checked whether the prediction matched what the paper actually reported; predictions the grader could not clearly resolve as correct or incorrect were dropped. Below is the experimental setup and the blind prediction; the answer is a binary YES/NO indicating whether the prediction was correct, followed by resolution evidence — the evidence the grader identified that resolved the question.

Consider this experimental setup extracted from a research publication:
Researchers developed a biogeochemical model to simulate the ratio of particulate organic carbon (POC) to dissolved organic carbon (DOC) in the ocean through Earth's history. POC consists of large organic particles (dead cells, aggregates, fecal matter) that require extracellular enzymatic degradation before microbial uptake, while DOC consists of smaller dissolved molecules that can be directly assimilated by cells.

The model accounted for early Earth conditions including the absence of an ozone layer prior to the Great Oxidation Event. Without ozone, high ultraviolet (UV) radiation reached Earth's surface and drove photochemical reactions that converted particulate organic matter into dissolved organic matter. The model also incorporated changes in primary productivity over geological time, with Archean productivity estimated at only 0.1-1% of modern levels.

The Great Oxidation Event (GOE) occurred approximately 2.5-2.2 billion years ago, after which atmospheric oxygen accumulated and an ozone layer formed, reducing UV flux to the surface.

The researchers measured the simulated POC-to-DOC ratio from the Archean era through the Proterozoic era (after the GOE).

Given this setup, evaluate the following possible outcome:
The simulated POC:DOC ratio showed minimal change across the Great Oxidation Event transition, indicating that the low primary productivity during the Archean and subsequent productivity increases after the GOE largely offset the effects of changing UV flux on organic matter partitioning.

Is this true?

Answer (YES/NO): NO